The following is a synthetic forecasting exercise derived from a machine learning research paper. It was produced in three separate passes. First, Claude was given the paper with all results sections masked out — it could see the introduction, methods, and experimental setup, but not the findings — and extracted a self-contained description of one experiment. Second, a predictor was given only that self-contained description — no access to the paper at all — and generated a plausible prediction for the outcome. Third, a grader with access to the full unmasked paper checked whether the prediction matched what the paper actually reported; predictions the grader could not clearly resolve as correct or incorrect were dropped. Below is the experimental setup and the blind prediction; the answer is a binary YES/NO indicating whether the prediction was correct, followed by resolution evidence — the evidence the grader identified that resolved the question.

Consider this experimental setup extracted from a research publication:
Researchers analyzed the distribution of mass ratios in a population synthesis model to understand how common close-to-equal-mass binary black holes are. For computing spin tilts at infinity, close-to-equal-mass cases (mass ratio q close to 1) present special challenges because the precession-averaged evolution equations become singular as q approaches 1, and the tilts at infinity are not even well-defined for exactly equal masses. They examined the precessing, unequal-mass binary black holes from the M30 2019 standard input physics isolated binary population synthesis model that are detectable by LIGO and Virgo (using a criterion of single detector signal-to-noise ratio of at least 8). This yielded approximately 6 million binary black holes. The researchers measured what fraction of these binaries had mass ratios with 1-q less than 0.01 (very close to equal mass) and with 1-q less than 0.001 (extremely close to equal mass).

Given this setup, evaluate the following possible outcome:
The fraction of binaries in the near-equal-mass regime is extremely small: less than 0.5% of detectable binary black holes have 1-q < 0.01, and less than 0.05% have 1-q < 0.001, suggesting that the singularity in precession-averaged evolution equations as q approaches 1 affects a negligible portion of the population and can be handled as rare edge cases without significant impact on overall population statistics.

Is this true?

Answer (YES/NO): NO